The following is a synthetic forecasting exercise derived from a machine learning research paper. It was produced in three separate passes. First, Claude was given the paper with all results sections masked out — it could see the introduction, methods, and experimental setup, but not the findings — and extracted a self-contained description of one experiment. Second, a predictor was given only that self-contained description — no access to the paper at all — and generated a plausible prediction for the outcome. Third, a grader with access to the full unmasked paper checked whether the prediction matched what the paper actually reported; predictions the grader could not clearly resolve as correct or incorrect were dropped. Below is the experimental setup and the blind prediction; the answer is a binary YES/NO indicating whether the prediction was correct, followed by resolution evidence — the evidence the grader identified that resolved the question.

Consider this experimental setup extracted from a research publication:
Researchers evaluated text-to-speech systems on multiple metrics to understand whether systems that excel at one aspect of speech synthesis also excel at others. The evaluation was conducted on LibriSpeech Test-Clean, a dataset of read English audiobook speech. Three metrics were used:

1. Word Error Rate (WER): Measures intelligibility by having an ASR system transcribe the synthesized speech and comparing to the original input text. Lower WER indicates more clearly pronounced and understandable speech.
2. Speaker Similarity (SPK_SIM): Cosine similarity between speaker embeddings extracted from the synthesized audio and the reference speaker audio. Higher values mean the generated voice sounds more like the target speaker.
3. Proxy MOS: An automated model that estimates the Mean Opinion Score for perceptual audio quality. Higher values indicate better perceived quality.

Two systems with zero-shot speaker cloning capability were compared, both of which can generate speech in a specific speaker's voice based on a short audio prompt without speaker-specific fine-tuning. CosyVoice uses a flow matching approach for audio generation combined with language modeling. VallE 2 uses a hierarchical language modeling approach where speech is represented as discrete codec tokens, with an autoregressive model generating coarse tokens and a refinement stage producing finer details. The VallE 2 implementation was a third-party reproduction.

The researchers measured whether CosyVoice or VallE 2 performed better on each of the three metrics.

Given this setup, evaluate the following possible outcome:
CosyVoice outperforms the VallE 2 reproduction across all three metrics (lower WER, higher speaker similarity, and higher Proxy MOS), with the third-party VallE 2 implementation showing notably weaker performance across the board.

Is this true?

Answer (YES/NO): YES